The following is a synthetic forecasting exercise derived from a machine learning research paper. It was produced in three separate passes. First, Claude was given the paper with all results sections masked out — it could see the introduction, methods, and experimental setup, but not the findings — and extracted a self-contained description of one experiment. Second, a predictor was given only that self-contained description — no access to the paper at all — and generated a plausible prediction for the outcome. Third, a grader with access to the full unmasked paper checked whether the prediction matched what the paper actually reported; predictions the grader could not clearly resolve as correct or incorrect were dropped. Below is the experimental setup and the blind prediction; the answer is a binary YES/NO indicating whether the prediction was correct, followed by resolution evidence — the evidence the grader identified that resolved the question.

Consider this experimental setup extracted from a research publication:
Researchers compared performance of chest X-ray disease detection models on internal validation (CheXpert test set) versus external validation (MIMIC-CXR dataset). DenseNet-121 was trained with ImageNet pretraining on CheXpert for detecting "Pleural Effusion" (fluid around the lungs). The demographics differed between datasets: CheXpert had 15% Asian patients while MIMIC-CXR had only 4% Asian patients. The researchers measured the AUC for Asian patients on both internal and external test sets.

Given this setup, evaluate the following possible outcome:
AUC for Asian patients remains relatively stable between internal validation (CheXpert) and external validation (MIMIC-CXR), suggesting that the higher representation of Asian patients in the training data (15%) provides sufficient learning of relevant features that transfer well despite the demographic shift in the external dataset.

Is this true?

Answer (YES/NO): YES